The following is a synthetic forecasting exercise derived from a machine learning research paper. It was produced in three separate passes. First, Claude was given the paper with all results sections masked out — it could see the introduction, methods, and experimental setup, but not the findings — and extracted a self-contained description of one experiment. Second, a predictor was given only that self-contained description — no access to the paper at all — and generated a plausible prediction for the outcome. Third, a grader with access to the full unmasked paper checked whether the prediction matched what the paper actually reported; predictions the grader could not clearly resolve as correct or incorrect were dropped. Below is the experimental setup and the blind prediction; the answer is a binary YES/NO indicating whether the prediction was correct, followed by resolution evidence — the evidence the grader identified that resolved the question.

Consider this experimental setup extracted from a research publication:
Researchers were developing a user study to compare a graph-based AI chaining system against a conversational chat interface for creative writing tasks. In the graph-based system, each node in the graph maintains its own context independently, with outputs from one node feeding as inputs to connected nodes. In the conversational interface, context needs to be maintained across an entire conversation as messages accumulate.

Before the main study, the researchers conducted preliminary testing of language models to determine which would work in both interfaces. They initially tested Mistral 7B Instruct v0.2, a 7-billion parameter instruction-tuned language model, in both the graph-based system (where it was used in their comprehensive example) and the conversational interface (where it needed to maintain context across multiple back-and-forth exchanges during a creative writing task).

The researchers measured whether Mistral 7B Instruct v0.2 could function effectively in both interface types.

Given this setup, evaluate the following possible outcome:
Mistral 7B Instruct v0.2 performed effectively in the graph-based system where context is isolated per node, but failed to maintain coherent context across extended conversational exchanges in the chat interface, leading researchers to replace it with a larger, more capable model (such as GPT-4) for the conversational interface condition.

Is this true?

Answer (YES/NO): NO